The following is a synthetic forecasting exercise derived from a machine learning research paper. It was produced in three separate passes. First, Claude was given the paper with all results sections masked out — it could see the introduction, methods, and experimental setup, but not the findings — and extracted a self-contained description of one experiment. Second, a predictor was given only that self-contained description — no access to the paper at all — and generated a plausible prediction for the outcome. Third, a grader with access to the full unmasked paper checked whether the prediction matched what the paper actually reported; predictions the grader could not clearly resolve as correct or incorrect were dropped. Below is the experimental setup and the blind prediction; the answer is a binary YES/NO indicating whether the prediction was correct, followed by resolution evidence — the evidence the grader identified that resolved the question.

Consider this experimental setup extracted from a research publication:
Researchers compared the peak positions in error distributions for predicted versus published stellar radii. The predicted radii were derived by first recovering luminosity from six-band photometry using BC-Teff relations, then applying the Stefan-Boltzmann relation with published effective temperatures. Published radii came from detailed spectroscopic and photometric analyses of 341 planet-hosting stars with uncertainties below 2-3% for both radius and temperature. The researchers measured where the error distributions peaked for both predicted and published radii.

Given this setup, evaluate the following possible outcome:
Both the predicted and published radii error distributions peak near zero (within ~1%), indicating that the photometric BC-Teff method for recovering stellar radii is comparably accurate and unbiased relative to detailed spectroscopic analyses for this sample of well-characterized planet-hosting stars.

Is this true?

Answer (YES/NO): NO